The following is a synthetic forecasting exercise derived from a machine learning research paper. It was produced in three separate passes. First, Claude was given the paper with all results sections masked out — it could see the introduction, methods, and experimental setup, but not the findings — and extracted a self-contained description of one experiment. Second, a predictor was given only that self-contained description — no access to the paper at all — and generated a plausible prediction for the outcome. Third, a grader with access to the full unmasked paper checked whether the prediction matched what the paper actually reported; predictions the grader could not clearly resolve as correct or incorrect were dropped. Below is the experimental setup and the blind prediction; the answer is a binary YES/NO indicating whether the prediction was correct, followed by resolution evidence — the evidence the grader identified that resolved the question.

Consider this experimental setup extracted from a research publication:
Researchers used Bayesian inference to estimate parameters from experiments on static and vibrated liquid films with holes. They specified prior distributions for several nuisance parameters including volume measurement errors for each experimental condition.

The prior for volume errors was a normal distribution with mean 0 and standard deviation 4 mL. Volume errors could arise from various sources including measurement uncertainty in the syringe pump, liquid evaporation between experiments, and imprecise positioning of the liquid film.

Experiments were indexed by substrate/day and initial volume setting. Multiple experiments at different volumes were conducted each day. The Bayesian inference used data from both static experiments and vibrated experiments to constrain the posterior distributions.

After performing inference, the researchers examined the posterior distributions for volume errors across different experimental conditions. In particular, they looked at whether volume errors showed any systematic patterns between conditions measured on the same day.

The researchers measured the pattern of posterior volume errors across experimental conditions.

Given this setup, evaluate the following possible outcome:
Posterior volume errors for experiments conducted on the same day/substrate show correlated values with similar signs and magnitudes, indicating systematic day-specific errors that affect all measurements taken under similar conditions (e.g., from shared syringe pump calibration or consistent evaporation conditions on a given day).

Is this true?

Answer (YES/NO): YES